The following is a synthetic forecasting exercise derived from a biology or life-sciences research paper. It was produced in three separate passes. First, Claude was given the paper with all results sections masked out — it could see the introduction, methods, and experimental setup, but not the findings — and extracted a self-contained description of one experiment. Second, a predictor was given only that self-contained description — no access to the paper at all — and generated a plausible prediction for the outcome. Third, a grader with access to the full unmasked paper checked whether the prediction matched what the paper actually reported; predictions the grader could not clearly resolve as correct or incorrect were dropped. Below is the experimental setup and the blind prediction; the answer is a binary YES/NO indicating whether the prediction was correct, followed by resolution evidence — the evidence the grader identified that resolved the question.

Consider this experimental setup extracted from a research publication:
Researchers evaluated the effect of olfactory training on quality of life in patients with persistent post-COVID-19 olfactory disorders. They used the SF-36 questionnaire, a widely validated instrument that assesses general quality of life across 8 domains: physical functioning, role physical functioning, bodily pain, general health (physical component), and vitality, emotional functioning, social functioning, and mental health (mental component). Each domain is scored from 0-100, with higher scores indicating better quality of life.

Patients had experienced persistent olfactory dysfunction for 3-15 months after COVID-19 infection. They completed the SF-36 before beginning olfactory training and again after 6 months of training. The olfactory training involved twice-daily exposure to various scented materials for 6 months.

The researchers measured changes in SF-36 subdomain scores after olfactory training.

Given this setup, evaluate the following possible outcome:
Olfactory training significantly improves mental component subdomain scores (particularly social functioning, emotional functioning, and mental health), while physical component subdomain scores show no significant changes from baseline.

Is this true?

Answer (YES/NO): NO